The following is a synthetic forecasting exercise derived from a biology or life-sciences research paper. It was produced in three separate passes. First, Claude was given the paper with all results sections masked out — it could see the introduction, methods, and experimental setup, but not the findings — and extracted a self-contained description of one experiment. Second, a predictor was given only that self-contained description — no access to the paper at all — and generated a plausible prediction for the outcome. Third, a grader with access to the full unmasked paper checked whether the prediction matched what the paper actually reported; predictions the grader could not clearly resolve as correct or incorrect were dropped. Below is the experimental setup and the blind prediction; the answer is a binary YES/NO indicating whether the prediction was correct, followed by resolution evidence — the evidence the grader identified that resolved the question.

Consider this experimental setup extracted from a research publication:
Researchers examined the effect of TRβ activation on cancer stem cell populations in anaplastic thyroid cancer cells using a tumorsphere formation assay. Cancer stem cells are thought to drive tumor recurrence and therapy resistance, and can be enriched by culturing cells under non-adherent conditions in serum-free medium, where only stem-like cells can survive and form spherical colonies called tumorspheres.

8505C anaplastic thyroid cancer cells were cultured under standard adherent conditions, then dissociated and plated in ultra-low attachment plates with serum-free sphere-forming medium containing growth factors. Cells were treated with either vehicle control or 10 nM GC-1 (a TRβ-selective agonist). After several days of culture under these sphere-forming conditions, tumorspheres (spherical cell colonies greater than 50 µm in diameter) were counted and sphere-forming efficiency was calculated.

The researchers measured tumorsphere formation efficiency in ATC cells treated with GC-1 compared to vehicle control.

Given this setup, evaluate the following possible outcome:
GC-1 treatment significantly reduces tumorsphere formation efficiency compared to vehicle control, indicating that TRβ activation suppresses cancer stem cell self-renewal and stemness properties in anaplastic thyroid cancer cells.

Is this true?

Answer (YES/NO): YES